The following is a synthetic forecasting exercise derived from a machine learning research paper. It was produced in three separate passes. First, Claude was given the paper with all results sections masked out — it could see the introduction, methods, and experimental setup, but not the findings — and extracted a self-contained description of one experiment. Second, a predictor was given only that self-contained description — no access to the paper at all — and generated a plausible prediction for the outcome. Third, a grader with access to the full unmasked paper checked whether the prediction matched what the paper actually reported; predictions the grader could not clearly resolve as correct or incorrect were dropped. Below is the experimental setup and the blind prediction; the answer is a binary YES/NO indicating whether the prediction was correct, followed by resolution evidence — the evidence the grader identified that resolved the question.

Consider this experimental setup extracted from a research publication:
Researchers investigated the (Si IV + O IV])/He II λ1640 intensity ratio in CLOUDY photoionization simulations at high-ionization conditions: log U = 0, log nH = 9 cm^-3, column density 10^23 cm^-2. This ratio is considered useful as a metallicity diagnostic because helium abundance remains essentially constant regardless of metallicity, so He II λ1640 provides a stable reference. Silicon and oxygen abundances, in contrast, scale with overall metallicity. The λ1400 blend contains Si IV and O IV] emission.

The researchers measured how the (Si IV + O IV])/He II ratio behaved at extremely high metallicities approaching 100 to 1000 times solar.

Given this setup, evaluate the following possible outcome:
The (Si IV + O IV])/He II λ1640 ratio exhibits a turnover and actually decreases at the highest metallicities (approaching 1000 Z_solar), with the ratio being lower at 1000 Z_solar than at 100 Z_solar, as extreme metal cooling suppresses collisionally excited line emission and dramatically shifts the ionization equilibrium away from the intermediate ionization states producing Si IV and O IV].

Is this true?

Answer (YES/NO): NO